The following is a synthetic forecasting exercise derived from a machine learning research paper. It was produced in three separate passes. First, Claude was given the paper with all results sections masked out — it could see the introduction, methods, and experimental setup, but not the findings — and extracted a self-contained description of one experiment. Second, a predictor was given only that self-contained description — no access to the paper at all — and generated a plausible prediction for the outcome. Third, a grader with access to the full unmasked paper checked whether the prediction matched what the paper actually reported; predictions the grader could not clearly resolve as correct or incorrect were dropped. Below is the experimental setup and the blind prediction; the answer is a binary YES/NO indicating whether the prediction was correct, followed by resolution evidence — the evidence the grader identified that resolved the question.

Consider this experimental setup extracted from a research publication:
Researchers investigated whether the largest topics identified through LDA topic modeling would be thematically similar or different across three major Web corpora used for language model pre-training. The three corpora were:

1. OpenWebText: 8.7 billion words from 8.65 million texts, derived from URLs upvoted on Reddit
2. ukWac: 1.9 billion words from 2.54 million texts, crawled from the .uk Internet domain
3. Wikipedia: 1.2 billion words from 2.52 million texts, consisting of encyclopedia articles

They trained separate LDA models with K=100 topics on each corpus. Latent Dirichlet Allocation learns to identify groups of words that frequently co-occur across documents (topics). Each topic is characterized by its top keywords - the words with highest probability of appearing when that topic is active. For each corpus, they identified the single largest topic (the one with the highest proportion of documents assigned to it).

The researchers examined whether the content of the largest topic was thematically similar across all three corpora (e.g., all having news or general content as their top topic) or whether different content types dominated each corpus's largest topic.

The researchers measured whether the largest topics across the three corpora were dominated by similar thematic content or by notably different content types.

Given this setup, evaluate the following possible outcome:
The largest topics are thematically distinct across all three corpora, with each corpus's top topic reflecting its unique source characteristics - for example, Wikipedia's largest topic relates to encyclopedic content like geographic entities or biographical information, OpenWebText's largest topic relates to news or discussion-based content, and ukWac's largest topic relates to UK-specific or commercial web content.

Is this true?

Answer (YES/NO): NO